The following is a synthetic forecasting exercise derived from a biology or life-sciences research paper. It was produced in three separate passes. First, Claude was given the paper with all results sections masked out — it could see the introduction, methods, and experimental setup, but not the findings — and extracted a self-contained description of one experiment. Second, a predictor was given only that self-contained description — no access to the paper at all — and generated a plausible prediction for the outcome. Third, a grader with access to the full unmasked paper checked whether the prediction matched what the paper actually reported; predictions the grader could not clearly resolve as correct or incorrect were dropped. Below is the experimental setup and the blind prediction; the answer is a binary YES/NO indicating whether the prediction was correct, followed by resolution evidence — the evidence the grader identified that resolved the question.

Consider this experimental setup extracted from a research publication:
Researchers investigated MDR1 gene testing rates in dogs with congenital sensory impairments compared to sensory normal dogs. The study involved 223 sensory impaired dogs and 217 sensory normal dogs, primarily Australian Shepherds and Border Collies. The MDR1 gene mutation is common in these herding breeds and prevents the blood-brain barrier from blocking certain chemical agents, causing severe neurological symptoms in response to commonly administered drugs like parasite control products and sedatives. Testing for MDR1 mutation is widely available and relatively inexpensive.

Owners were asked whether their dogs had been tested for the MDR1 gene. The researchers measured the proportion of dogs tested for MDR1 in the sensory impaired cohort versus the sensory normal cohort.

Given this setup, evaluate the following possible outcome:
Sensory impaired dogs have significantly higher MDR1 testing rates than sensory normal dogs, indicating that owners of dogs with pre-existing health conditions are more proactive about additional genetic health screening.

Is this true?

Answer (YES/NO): NO